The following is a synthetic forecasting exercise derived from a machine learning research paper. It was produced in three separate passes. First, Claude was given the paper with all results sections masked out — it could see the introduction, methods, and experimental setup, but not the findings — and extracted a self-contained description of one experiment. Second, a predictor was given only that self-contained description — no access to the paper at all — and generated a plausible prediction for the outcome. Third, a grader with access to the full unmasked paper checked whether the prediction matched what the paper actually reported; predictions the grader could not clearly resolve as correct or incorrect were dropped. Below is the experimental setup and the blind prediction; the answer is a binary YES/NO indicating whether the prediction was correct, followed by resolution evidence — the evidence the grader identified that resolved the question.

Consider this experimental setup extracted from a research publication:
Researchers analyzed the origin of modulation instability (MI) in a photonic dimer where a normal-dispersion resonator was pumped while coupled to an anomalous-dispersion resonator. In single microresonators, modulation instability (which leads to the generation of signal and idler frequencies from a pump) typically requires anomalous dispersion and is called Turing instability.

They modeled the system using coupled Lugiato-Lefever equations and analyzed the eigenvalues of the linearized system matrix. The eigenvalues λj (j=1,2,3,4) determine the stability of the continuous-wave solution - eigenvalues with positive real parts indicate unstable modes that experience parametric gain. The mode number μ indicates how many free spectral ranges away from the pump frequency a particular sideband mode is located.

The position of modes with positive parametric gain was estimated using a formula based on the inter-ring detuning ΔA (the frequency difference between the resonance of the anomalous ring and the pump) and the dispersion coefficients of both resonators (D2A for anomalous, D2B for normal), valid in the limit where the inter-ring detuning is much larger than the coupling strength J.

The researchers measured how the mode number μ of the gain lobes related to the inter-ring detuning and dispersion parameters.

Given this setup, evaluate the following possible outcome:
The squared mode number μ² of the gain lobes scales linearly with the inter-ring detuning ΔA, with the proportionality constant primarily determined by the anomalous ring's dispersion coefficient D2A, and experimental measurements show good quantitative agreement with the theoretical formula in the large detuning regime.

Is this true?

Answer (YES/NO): NO